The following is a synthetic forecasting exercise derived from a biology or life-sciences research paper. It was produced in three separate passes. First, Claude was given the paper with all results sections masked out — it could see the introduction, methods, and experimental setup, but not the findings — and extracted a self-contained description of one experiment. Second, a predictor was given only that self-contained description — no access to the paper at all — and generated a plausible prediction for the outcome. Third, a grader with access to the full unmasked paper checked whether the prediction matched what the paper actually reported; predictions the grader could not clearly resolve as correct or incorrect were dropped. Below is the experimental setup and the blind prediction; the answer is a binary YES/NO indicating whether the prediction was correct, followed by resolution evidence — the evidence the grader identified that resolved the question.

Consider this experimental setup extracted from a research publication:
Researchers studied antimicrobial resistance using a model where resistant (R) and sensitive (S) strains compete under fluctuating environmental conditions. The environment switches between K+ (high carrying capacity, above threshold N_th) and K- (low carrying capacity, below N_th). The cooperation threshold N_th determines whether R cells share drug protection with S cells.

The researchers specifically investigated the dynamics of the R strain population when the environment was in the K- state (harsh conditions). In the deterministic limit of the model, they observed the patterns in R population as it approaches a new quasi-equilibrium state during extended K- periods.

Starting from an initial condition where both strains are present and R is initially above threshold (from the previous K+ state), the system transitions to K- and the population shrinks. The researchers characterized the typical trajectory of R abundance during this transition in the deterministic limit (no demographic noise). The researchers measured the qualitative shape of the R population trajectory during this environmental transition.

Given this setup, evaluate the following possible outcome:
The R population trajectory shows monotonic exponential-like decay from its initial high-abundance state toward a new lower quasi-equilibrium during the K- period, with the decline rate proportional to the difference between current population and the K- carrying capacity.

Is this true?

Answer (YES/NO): NO